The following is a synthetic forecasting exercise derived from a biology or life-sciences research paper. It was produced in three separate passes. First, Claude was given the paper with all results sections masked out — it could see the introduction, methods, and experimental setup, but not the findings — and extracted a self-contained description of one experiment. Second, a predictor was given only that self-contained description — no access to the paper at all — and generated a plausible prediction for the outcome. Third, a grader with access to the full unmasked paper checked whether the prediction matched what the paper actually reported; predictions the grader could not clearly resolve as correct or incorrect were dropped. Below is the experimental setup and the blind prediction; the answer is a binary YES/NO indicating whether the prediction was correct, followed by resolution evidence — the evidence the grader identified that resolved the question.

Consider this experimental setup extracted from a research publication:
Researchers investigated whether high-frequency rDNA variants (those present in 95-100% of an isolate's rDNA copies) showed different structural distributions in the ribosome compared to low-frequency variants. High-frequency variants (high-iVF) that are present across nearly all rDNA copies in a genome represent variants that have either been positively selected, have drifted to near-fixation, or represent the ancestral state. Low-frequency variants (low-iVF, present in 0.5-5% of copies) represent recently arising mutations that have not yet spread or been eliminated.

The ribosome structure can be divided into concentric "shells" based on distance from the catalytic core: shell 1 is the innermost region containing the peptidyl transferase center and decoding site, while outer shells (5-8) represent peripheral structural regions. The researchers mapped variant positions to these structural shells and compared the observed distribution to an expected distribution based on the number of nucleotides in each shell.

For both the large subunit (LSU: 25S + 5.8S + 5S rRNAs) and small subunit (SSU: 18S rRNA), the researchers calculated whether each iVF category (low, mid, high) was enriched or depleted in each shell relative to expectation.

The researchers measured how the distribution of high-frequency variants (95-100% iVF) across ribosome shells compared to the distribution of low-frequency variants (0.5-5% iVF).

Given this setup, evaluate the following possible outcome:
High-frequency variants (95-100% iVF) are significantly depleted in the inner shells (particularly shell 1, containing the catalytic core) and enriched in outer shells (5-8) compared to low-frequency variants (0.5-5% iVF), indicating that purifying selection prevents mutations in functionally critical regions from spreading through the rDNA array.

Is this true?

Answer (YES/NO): NO